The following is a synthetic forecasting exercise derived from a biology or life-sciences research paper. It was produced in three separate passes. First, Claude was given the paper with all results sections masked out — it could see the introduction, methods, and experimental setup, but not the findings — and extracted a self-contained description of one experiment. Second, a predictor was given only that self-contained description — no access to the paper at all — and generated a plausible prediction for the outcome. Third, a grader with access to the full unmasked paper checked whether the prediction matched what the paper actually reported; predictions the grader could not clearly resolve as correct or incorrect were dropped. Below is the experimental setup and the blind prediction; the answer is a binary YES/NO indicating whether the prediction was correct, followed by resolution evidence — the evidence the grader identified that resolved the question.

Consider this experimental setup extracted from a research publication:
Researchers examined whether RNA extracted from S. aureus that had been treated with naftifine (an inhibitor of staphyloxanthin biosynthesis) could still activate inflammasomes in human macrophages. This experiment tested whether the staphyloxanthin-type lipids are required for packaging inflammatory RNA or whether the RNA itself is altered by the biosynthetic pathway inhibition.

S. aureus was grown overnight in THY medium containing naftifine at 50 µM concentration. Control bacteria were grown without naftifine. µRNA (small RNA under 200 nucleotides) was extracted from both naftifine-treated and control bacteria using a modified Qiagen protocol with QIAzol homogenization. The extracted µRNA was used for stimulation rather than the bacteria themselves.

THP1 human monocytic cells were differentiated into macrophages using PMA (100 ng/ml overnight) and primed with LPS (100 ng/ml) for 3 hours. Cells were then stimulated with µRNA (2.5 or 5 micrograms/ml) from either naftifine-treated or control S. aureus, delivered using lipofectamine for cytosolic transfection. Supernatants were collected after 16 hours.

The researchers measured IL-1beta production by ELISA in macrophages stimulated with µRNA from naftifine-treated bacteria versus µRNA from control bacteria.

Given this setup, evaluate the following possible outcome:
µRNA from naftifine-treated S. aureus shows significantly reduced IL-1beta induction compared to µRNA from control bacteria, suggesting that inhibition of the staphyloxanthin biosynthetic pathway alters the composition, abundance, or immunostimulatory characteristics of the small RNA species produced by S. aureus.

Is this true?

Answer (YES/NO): NO